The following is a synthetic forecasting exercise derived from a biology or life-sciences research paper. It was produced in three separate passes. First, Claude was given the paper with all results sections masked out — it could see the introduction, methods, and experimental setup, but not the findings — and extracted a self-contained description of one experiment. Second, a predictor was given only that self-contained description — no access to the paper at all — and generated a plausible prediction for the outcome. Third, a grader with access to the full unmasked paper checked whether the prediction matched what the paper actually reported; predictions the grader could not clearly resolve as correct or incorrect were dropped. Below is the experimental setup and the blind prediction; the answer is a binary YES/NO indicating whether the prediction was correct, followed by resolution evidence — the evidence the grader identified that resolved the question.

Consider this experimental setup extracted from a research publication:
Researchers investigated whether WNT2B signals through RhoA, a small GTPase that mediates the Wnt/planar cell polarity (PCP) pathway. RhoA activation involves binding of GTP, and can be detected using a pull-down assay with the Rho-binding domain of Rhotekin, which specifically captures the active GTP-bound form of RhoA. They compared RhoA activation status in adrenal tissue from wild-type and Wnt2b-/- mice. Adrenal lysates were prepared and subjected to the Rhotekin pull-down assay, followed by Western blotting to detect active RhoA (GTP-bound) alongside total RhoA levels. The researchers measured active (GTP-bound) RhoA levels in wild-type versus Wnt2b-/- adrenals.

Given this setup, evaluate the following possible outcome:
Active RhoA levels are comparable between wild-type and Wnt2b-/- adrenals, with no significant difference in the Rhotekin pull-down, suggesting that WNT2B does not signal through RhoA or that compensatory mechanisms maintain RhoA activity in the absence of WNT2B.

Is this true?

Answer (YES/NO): NO